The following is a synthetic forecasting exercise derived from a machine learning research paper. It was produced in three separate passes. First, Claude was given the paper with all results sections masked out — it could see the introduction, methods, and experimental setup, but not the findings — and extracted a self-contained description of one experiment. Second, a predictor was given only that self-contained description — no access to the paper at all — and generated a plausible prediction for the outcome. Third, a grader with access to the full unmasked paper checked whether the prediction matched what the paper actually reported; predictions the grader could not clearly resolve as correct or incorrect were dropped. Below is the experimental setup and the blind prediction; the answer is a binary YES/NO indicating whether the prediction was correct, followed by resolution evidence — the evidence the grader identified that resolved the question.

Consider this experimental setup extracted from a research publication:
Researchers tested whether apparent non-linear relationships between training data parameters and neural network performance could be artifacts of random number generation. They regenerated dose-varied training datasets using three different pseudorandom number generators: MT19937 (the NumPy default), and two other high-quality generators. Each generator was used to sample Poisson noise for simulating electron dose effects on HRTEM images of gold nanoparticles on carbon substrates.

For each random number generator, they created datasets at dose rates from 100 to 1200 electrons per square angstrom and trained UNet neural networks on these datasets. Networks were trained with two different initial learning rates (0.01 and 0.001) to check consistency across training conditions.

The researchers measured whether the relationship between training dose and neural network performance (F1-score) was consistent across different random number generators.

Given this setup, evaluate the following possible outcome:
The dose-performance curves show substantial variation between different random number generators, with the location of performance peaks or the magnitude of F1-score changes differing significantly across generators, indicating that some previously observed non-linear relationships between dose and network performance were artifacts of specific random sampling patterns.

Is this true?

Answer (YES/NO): NO